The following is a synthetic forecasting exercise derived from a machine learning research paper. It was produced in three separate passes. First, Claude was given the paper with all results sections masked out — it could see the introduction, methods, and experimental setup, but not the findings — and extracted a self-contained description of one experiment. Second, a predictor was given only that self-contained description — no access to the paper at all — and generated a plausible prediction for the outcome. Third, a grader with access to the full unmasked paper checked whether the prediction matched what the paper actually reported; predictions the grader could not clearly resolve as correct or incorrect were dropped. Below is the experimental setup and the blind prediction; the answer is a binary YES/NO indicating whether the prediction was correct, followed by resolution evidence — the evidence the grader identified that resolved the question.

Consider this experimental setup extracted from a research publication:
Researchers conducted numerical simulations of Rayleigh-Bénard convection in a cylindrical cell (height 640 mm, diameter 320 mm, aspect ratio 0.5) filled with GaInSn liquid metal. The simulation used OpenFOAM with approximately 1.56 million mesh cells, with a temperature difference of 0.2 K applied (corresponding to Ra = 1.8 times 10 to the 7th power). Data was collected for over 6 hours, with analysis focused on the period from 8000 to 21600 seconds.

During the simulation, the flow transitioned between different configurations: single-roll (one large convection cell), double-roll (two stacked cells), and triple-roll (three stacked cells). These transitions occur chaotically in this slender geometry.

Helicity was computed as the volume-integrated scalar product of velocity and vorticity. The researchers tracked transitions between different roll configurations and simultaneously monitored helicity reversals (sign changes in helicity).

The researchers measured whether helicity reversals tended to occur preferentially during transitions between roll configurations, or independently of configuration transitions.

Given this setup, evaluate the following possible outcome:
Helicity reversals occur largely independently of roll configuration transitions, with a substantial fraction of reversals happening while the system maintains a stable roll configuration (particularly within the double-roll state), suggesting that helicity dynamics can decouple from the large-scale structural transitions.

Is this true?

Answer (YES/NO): YES